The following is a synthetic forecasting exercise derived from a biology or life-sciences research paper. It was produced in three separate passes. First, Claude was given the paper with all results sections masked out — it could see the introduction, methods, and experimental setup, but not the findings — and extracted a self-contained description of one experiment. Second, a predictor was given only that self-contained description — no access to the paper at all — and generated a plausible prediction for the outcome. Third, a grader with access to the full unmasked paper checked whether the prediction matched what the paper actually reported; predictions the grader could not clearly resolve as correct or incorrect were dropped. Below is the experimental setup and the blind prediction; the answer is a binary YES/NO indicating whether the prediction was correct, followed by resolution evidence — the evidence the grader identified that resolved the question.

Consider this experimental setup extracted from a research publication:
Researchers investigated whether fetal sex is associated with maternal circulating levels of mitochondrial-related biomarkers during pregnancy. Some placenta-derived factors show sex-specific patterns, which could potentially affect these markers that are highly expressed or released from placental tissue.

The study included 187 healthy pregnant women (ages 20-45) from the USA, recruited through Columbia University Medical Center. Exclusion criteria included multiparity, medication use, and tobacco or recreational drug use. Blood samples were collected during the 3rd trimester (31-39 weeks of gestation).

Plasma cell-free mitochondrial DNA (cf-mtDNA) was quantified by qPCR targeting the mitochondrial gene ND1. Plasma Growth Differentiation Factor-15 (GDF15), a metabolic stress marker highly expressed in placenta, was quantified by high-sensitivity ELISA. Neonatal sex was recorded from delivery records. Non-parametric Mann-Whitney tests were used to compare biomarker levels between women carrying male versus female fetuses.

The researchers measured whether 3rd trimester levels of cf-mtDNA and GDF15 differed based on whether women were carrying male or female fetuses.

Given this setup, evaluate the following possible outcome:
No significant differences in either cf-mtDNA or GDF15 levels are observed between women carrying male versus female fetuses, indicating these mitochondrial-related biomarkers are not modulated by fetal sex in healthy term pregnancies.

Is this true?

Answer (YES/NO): YES